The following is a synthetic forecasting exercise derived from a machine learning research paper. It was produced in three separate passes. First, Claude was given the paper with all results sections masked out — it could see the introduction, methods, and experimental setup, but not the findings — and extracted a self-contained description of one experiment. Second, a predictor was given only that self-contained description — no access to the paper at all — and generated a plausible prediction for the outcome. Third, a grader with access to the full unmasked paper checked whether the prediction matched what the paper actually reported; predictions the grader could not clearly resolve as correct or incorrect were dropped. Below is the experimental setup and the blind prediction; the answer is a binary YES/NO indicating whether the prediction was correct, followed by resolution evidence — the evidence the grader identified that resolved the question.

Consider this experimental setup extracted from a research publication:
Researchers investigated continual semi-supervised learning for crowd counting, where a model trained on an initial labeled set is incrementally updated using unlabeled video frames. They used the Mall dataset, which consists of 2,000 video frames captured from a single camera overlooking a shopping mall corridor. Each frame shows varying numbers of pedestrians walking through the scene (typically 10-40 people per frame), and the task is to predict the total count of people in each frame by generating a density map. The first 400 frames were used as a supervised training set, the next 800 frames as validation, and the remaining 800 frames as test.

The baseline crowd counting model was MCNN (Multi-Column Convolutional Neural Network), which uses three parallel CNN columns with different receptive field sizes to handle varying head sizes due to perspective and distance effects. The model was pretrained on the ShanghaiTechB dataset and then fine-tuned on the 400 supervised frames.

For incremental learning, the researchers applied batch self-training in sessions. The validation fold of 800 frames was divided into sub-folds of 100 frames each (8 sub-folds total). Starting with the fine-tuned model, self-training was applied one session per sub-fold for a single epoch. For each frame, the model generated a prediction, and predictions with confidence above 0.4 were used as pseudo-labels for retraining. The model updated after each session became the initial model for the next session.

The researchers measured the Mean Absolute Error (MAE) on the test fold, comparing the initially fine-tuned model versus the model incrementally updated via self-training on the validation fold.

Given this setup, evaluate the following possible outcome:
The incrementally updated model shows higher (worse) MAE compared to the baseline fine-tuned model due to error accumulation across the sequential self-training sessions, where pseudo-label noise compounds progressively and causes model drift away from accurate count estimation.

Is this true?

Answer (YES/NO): YES